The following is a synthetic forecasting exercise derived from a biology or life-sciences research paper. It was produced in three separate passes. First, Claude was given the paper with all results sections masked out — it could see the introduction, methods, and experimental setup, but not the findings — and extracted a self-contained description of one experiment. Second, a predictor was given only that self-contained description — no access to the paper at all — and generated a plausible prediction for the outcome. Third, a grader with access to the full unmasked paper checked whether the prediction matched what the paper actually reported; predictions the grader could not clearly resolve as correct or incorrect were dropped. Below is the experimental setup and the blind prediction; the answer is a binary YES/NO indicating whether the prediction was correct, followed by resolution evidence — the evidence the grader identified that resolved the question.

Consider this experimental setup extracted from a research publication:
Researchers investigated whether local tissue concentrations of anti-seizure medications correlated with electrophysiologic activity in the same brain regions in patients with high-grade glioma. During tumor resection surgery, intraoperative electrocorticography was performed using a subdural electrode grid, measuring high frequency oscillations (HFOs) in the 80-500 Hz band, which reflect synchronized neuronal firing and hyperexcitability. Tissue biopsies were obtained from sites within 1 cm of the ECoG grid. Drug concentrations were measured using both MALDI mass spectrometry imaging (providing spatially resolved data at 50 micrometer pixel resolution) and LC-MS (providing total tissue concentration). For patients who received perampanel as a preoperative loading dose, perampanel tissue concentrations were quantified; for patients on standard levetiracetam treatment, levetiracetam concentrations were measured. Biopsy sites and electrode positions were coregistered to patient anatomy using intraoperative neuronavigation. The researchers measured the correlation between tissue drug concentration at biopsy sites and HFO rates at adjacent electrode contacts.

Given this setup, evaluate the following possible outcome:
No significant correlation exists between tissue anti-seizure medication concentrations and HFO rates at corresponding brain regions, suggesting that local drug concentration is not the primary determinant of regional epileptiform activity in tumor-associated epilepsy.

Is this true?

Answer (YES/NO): YES